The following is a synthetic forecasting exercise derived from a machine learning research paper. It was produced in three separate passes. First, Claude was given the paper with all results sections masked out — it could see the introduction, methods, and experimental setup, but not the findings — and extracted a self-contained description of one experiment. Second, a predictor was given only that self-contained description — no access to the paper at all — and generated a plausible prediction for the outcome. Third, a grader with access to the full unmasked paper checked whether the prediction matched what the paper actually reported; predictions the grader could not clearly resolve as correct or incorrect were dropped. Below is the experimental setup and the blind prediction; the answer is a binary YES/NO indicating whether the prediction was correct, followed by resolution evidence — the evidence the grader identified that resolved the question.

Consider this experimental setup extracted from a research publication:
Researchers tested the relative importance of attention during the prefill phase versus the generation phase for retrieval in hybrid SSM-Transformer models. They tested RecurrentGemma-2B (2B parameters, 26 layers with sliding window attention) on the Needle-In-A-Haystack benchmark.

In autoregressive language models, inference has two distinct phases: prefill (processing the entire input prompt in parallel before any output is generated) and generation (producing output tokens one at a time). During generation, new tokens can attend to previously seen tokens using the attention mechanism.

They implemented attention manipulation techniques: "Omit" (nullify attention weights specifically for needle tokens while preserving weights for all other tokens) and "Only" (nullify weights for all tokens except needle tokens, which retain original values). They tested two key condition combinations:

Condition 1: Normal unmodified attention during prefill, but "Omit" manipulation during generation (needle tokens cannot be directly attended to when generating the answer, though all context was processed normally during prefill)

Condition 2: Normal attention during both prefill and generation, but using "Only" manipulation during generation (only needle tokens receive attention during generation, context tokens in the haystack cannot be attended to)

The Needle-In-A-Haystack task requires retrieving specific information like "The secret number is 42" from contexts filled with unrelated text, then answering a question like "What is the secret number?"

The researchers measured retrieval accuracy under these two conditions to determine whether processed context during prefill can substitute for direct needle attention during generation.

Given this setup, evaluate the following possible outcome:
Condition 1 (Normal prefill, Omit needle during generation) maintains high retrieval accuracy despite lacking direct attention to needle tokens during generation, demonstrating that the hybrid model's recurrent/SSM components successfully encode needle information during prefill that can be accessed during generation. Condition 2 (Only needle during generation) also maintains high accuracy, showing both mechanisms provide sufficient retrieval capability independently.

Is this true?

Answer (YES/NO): NO